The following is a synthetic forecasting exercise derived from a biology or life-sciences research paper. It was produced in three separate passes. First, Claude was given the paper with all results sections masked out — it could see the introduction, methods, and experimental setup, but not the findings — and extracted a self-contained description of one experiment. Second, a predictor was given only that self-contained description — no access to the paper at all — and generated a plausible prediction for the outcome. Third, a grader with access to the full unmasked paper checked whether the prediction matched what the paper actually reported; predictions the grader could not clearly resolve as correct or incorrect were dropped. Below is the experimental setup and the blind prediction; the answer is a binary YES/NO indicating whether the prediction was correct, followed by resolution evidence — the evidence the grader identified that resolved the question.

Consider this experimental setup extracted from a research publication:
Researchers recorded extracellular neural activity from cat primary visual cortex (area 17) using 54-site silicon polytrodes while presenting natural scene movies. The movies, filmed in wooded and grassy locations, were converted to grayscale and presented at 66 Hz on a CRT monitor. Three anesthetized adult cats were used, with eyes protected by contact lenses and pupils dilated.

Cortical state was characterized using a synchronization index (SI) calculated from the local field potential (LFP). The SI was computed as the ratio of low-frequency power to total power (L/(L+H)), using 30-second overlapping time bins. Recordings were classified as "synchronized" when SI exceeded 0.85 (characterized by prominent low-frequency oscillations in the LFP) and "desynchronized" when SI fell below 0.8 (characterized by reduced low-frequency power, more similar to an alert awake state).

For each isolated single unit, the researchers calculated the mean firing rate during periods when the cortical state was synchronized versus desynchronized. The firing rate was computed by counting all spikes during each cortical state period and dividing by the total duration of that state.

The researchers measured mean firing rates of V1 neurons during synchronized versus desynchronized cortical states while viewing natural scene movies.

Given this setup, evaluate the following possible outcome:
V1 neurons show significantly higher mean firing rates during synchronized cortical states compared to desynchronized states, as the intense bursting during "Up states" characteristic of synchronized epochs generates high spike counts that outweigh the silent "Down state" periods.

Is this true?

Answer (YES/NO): NO